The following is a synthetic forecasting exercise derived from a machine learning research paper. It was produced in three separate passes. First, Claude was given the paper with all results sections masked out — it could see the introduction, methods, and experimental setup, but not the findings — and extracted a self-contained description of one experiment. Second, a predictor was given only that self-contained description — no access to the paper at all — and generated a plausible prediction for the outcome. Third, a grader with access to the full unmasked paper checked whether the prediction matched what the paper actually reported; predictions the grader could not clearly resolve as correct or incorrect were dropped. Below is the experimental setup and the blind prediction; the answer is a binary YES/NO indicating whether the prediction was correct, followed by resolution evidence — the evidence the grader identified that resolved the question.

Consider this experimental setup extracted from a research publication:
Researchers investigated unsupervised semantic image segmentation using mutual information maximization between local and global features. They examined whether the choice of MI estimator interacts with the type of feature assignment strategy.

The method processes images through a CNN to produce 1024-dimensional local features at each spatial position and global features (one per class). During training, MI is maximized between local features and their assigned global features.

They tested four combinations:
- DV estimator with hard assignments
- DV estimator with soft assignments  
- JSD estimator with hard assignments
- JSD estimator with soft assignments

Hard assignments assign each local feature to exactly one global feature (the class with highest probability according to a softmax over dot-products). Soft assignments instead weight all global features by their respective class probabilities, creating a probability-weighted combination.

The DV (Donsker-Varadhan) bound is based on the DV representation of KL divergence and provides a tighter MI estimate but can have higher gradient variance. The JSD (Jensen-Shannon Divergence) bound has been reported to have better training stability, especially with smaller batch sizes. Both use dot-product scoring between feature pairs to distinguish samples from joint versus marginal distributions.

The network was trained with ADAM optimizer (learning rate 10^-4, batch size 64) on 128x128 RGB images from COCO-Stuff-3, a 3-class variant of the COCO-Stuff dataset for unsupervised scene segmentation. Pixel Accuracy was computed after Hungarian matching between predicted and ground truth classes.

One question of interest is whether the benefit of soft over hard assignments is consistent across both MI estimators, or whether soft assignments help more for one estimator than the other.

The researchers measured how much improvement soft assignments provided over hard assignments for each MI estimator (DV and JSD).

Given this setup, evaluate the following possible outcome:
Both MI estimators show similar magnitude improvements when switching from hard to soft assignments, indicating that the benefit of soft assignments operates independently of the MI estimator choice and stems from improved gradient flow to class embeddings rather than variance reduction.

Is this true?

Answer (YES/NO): NO